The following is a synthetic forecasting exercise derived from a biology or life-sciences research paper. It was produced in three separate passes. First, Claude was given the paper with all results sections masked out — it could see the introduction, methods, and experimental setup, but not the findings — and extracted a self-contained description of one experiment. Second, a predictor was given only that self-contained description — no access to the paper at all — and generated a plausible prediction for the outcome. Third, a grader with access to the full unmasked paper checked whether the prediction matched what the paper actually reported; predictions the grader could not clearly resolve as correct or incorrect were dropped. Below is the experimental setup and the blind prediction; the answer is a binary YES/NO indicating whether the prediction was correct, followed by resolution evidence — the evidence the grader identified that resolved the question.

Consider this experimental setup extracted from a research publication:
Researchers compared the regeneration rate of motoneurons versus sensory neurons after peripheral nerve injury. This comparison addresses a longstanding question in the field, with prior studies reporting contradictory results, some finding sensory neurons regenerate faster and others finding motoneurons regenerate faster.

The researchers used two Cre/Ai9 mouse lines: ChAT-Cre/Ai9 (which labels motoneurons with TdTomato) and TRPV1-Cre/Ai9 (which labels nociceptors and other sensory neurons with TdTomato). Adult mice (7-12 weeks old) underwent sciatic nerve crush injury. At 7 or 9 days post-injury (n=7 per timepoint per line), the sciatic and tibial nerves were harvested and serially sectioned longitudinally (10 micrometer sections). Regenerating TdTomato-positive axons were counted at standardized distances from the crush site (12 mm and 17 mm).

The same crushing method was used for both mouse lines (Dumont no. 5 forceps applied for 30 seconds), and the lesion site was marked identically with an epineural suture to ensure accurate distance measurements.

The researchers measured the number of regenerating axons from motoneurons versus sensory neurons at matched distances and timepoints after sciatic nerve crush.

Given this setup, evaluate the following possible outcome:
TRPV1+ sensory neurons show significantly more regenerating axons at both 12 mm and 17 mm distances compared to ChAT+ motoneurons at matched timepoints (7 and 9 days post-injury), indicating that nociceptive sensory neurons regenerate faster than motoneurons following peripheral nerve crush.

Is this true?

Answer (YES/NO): NO